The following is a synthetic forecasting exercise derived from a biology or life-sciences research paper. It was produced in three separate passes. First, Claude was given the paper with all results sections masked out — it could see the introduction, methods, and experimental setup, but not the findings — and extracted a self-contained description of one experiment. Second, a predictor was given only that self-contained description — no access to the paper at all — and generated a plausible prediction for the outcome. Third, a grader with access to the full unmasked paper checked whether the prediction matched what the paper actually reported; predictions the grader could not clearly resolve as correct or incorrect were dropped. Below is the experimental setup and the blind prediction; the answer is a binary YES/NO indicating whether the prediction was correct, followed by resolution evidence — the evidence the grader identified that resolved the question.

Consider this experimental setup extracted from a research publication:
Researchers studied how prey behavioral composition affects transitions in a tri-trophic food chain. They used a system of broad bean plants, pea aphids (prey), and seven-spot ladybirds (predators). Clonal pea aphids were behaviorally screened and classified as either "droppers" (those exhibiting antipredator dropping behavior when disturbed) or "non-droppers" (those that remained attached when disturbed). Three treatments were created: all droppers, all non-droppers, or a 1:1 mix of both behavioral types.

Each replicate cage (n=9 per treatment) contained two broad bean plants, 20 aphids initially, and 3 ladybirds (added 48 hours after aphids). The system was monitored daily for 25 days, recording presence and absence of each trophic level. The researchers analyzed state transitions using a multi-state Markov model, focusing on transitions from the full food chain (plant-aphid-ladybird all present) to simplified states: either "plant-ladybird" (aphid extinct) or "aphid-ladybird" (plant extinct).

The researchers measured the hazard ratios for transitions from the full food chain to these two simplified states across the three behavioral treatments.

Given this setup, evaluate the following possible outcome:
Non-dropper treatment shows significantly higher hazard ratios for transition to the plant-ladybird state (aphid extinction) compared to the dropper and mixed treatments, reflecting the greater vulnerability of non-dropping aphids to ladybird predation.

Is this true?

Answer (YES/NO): NO